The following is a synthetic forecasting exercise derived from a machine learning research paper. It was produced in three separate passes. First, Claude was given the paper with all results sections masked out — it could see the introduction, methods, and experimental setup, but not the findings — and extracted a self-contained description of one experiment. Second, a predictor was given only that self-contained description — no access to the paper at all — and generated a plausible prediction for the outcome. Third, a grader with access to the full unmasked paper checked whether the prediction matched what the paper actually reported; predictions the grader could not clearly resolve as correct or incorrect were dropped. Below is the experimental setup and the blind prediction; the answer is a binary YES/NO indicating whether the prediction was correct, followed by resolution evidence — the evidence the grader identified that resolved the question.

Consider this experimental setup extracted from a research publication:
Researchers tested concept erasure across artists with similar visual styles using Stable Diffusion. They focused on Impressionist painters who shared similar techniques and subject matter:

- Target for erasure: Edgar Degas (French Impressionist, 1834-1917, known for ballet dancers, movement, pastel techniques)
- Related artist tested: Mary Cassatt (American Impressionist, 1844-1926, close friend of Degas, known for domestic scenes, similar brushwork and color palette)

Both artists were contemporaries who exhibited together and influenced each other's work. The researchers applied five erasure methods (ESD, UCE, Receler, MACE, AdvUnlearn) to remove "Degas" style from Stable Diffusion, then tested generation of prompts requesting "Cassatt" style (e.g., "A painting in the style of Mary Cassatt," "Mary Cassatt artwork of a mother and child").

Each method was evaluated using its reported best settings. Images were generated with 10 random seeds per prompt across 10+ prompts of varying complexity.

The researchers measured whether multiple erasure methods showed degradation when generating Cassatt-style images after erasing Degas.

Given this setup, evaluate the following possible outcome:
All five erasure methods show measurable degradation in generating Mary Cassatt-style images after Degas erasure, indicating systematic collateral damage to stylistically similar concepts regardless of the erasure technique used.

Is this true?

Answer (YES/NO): YES